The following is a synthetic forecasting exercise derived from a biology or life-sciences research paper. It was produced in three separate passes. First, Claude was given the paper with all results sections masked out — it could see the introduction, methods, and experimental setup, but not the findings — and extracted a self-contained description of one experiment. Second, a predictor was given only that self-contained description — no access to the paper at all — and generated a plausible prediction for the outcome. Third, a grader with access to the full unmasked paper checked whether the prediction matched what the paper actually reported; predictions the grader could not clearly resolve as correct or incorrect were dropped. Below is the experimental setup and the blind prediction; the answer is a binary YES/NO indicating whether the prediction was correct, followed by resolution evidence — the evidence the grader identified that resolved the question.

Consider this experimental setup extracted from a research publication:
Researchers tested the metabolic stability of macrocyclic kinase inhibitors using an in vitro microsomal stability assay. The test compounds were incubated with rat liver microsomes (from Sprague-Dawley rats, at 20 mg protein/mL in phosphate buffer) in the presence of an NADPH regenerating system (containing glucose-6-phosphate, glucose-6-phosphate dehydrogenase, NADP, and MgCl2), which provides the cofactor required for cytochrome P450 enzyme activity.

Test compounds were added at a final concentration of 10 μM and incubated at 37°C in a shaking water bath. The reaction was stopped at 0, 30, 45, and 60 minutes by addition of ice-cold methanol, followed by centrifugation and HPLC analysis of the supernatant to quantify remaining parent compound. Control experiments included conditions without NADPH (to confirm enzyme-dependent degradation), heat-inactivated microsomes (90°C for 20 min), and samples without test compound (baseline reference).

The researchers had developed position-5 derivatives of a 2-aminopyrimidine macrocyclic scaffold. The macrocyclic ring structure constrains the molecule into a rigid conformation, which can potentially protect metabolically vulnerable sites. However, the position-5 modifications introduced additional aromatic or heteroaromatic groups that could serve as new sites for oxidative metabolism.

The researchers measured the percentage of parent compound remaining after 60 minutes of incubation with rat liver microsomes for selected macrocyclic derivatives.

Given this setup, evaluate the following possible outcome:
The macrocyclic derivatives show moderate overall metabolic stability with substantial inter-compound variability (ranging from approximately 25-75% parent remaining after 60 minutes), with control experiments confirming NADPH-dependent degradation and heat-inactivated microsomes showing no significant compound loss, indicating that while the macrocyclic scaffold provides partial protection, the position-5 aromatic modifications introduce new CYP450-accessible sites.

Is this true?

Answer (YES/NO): NO